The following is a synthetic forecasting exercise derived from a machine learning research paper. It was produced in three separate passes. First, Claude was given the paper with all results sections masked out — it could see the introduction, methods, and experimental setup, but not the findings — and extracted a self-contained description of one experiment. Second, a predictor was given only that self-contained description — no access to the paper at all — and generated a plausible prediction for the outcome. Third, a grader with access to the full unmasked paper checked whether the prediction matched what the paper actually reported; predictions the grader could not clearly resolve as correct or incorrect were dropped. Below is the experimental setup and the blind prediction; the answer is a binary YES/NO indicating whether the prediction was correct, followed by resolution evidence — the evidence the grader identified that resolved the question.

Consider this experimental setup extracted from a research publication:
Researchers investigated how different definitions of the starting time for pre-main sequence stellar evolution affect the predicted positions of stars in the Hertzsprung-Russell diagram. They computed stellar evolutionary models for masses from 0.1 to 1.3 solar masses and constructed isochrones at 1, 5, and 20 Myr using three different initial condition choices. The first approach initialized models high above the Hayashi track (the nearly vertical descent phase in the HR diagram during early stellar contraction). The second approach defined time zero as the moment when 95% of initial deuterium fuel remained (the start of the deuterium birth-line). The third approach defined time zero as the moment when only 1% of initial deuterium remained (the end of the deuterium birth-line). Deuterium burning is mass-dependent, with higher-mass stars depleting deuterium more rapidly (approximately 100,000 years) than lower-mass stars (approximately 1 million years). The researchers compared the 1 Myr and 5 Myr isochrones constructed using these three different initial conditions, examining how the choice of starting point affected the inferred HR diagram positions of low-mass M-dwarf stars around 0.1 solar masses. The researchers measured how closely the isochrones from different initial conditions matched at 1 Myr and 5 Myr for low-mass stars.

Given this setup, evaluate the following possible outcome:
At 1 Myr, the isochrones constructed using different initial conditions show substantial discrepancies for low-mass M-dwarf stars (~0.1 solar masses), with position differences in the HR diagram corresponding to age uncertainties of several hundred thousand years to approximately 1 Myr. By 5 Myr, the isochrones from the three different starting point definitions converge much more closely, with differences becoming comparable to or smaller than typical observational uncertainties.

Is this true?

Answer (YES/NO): NO